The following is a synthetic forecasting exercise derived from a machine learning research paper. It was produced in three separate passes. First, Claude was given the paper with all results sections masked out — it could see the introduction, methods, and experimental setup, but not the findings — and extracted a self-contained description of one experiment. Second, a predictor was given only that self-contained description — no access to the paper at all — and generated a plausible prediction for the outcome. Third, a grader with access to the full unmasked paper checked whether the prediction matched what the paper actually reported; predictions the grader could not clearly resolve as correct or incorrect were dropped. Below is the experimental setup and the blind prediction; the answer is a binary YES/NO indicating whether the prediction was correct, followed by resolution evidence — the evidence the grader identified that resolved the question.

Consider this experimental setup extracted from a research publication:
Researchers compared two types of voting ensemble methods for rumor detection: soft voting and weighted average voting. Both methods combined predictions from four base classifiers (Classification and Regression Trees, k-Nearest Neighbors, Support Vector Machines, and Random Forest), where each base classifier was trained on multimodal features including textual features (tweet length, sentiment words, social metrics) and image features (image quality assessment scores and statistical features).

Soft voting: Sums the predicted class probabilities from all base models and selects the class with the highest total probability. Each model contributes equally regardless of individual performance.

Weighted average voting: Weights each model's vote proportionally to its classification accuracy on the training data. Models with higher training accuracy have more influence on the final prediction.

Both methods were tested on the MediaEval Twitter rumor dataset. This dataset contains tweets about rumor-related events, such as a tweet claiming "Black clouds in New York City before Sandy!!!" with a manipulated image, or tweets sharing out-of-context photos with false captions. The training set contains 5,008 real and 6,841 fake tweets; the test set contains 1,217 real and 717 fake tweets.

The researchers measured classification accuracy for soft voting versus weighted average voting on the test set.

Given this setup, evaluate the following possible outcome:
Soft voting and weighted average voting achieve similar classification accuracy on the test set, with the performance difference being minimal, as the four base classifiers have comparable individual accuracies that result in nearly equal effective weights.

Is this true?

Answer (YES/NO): NO